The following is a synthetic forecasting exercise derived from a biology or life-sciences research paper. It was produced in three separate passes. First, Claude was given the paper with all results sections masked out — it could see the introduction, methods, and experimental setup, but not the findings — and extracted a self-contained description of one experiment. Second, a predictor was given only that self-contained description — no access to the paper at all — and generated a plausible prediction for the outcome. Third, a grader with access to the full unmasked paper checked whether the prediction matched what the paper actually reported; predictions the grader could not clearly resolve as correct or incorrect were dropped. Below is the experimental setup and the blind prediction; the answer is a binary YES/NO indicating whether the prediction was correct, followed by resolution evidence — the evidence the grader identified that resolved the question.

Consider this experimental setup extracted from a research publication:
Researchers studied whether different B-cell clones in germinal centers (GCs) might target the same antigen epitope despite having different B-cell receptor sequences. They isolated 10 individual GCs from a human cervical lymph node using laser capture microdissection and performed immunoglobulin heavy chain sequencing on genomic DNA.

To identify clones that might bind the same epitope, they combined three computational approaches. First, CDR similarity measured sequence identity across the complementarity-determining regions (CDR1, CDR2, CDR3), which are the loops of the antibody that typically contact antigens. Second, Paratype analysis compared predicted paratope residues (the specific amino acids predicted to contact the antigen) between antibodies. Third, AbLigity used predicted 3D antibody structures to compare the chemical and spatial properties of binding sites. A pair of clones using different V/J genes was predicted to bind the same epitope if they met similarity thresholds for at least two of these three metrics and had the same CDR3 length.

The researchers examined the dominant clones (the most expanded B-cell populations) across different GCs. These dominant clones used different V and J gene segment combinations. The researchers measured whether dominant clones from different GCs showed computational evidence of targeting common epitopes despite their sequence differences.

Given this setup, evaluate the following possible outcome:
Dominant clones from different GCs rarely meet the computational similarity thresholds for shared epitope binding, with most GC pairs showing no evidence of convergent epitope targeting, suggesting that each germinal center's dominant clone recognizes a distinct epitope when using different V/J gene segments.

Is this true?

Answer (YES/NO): NO